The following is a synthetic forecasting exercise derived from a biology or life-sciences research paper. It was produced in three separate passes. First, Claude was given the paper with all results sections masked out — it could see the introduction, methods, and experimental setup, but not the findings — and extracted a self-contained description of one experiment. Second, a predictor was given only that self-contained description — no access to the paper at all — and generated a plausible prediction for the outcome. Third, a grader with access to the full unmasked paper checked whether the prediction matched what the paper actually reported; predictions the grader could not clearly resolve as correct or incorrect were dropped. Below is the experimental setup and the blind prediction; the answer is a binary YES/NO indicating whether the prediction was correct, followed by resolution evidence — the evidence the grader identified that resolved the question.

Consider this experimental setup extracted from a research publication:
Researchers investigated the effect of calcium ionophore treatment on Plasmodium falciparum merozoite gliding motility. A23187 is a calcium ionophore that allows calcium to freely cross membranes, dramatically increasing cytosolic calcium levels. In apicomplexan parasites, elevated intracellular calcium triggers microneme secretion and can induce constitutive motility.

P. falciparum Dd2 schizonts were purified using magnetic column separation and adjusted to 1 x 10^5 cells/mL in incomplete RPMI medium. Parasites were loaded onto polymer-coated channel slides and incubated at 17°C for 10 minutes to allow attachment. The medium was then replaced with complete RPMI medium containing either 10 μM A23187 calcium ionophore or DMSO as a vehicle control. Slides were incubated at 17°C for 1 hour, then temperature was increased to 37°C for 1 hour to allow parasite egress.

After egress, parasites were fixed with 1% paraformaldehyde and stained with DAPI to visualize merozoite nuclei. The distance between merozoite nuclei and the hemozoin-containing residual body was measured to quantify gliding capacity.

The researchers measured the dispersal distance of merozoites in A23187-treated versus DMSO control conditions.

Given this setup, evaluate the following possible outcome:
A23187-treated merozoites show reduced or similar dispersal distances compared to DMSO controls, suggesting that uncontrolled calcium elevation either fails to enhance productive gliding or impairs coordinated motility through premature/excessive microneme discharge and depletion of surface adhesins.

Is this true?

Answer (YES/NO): YES